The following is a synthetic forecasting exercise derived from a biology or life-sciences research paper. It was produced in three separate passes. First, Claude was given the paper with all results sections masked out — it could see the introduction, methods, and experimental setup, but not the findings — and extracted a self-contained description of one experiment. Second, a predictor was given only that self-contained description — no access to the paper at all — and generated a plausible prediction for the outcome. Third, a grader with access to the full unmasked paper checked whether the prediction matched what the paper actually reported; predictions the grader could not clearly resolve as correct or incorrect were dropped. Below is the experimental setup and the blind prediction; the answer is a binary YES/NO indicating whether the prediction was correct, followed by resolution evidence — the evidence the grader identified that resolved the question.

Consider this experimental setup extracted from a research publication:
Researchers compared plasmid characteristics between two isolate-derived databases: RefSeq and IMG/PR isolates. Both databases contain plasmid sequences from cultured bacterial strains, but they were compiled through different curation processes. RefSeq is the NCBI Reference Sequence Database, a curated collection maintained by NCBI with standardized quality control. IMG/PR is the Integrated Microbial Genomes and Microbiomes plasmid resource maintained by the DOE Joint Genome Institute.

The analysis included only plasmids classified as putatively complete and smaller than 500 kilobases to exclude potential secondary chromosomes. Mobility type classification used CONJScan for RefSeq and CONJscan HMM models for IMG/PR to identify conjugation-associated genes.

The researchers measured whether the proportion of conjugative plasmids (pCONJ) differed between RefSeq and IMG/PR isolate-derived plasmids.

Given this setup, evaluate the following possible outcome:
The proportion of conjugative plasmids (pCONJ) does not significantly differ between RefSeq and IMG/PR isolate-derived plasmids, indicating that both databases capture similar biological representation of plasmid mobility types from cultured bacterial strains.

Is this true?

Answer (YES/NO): NO